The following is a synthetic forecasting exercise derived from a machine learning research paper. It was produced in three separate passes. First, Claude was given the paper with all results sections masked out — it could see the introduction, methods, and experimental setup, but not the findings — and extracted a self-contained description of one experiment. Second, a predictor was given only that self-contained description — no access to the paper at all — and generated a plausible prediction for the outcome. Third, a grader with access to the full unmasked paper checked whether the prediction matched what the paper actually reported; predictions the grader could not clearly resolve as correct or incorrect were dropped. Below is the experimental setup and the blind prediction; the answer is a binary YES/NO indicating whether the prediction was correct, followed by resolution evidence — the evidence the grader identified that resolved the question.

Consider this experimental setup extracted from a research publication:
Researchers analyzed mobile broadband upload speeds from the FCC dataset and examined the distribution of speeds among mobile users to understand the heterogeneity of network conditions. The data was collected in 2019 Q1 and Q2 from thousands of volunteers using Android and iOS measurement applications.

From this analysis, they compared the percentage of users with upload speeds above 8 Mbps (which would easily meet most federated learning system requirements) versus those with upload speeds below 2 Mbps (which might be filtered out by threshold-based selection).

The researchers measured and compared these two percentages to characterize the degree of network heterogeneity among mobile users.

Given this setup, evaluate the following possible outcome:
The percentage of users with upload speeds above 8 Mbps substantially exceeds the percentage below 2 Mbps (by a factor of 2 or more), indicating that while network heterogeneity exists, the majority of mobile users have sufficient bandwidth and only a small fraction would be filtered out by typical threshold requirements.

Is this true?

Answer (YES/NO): NO